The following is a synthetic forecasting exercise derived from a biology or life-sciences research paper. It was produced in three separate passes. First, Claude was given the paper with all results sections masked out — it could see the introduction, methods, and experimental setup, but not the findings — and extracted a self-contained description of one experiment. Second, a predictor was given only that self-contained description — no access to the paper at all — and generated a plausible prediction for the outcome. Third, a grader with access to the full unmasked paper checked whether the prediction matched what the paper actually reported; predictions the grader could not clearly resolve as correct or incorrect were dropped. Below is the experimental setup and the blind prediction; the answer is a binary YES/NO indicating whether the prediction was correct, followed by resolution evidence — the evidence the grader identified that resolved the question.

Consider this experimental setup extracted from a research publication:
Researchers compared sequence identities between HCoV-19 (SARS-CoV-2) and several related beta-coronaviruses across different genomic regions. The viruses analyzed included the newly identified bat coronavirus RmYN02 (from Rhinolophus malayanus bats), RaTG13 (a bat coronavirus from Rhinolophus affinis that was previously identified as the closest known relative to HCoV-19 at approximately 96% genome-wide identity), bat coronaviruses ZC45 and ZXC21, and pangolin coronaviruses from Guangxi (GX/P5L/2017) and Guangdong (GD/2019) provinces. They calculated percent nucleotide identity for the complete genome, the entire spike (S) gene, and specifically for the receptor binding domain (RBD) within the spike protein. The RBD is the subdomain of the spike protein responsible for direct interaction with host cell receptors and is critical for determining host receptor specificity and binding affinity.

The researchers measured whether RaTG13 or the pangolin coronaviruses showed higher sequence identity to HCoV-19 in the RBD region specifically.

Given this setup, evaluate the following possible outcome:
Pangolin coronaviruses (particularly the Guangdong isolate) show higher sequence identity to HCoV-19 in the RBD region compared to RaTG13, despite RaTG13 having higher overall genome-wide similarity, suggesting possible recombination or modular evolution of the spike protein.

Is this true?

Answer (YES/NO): YES